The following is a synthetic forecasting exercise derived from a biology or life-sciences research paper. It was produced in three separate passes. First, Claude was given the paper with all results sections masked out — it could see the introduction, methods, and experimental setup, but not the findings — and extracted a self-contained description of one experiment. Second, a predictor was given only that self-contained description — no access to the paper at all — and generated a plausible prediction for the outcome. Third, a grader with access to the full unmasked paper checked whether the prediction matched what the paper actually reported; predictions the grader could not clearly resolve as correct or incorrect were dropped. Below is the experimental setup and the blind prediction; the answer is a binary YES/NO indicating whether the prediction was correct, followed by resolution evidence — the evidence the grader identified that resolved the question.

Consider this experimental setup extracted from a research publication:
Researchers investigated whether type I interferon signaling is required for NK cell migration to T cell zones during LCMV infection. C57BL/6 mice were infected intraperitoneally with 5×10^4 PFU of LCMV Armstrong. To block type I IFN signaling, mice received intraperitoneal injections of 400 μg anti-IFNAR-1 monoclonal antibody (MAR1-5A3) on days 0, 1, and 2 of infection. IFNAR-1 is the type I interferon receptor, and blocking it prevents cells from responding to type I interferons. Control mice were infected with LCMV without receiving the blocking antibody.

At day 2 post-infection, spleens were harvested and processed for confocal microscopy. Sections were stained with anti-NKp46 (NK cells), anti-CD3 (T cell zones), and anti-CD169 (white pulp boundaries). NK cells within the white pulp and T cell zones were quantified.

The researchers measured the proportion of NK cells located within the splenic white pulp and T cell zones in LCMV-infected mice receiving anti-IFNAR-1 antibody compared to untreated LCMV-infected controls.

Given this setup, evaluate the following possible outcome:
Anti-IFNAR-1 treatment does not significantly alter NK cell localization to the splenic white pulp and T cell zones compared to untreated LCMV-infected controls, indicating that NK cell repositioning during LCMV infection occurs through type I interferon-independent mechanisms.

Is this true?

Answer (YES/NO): NO